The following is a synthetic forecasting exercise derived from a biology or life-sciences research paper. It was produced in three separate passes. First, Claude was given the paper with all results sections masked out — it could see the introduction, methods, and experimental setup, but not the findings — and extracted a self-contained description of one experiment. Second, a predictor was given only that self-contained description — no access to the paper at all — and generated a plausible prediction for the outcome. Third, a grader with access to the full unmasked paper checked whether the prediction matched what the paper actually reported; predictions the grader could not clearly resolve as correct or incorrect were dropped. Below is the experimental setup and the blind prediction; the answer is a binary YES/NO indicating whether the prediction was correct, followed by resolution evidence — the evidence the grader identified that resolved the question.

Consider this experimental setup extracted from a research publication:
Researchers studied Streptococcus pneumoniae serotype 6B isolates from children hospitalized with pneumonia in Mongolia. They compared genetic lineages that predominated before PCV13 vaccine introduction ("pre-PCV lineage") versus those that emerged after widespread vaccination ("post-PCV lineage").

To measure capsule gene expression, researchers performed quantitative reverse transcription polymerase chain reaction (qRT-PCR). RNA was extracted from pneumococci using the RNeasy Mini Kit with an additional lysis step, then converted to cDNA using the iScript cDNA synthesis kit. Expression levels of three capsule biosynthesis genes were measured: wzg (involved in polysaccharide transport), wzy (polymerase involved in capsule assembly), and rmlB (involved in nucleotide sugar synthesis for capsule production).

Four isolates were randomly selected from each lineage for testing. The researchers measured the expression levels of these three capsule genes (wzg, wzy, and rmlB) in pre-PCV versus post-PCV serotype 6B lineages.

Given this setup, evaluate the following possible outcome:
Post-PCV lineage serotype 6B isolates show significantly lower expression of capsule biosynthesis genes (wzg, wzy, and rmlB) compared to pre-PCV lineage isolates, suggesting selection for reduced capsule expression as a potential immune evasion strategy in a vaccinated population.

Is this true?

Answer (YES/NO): YES